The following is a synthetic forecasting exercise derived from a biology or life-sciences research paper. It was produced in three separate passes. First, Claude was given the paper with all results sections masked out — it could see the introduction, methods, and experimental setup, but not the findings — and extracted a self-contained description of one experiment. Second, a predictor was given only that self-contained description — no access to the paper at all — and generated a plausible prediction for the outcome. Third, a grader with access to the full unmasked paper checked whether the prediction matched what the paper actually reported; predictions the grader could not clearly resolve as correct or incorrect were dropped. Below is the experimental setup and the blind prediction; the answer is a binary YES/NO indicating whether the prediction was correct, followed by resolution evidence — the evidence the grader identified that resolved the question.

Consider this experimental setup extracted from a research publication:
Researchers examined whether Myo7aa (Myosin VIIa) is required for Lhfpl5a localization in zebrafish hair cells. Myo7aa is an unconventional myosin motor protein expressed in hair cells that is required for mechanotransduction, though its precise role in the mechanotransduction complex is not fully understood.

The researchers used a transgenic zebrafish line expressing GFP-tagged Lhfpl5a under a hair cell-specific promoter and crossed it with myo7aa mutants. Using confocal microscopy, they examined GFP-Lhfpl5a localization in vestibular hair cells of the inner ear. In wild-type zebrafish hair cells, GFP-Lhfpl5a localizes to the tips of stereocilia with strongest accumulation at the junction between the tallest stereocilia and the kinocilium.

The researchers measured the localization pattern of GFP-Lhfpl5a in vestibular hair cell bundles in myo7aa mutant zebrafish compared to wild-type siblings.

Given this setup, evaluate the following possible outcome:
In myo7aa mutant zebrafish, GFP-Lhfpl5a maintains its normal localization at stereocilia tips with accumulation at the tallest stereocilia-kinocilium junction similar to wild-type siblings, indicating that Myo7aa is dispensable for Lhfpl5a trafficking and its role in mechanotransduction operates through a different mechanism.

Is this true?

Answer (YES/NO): NO